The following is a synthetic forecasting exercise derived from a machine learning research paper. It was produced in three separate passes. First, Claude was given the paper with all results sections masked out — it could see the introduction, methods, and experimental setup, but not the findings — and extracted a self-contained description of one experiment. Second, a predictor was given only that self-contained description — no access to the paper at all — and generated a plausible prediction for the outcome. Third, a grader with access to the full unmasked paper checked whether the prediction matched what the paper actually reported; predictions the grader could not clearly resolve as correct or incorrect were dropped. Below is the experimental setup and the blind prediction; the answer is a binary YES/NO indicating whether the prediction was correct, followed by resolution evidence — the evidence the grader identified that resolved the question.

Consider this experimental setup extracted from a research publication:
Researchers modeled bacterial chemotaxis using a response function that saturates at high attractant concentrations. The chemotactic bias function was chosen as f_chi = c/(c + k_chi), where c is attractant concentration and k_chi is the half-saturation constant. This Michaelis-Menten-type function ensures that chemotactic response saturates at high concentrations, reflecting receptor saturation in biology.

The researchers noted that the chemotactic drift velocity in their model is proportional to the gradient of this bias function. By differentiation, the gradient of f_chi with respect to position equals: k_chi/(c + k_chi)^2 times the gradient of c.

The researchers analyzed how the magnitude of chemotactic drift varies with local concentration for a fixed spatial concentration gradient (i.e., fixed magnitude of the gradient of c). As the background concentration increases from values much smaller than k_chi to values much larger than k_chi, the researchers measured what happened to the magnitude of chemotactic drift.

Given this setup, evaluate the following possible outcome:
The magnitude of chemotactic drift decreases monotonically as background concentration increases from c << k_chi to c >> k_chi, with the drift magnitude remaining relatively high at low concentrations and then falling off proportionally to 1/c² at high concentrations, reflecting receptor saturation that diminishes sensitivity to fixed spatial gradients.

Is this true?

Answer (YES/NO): YES